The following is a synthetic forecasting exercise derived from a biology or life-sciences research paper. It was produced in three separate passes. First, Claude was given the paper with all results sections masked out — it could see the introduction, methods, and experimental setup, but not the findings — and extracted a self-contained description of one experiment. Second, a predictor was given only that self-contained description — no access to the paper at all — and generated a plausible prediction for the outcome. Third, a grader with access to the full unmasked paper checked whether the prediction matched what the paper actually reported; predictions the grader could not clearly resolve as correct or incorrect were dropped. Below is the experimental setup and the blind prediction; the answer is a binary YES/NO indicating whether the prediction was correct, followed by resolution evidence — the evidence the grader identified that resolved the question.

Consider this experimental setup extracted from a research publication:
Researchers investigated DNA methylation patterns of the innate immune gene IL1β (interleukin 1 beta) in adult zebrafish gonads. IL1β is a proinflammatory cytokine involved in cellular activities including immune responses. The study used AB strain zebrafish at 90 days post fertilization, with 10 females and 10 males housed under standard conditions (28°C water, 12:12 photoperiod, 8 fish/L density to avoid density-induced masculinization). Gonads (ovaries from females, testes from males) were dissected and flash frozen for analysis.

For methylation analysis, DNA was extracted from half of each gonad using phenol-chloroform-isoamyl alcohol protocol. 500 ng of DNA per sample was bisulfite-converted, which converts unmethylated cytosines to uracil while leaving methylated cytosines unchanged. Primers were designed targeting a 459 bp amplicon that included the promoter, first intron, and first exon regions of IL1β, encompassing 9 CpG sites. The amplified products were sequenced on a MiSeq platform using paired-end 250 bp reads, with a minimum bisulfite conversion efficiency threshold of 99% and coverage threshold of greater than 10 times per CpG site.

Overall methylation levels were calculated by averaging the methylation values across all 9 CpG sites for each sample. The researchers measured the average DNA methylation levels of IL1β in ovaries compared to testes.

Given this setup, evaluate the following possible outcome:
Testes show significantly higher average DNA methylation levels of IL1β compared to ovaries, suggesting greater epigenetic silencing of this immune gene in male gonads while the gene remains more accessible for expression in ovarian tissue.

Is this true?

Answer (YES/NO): YES